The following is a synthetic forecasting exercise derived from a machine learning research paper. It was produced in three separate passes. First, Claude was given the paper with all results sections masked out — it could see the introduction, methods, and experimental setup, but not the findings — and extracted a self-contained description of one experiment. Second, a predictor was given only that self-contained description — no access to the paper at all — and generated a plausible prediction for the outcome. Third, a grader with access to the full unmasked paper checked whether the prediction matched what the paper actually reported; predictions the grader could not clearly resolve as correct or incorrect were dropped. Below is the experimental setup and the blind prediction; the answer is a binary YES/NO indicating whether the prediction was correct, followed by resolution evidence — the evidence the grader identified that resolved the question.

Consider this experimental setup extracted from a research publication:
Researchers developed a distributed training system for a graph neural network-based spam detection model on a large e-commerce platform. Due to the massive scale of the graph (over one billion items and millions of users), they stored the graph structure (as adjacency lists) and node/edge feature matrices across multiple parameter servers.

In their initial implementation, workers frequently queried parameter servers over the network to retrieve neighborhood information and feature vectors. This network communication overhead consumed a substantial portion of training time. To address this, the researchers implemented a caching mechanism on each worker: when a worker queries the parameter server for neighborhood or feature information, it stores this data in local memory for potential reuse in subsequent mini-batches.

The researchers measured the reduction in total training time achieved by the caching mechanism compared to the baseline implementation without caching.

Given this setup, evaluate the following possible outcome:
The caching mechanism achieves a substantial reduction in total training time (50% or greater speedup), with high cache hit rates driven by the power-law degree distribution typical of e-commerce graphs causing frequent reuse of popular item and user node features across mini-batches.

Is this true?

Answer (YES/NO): NO